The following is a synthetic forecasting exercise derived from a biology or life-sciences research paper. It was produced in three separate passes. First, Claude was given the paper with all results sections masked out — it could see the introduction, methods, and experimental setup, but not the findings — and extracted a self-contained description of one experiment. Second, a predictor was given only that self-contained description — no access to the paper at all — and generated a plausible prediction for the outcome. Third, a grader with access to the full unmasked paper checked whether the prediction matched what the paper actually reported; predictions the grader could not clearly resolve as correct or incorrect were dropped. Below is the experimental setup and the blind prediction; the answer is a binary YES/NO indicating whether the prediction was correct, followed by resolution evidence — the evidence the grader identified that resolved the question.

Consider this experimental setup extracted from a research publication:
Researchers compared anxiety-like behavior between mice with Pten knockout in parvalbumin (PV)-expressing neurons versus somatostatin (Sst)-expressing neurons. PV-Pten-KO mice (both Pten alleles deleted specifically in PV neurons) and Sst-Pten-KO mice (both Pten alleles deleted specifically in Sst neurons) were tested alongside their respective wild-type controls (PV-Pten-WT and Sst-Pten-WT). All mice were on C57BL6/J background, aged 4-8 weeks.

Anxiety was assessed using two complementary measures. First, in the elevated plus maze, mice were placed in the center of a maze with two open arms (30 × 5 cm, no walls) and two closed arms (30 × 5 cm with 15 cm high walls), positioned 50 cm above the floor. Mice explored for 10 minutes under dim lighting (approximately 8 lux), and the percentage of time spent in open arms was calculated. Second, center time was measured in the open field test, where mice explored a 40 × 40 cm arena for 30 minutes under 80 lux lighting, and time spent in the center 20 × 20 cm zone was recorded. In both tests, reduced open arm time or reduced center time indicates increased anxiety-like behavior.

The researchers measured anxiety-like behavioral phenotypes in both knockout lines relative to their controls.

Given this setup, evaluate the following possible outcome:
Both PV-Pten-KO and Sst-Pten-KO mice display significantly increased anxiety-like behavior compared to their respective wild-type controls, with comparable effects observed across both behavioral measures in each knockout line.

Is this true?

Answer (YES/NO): NO